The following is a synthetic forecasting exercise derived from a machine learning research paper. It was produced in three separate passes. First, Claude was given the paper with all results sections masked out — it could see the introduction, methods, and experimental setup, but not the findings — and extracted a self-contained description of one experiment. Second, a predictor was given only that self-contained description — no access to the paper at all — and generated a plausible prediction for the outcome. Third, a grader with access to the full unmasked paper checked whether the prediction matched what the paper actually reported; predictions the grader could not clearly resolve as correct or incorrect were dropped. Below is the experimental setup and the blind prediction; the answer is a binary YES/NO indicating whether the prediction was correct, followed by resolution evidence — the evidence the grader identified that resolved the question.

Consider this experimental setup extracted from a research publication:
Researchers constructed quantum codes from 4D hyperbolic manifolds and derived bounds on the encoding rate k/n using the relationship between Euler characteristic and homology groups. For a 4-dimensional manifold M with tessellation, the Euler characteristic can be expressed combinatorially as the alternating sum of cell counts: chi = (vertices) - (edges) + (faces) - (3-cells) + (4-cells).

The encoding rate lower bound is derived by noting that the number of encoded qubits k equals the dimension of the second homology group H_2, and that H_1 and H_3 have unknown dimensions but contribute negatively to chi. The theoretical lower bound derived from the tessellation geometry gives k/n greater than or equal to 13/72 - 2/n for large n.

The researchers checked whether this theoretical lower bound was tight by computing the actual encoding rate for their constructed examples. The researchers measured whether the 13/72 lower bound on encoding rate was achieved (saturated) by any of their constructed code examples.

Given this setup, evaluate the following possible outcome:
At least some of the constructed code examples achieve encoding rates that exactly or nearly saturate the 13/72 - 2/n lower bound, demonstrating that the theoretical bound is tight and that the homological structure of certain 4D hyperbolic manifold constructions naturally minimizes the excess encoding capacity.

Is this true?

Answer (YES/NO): YES